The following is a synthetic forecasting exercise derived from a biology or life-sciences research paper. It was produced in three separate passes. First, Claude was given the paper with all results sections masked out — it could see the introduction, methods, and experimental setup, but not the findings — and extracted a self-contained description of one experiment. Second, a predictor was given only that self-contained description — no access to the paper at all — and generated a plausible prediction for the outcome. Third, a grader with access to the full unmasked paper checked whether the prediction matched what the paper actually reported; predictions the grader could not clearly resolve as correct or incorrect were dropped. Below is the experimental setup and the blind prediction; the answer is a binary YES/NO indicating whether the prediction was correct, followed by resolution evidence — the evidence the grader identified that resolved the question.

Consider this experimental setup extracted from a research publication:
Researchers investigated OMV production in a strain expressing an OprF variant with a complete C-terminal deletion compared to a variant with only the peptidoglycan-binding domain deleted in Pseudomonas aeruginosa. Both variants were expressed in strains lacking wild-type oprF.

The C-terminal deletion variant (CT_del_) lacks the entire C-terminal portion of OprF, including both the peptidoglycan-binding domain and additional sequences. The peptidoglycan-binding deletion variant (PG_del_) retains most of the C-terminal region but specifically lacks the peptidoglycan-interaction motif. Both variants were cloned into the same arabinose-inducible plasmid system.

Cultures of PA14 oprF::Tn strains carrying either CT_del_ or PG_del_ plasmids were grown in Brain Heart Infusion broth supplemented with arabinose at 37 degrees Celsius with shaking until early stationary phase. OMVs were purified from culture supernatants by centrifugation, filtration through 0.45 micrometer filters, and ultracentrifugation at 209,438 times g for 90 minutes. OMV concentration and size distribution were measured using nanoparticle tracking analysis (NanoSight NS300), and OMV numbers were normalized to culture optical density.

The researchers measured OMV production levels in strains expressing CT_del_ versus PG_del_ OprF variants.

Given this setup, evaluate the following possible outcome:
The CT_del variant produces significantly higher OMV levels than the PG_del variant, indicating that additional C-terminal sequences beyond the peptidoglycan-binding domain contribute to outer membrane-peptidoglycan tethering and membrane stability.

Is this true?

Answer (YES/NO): NO